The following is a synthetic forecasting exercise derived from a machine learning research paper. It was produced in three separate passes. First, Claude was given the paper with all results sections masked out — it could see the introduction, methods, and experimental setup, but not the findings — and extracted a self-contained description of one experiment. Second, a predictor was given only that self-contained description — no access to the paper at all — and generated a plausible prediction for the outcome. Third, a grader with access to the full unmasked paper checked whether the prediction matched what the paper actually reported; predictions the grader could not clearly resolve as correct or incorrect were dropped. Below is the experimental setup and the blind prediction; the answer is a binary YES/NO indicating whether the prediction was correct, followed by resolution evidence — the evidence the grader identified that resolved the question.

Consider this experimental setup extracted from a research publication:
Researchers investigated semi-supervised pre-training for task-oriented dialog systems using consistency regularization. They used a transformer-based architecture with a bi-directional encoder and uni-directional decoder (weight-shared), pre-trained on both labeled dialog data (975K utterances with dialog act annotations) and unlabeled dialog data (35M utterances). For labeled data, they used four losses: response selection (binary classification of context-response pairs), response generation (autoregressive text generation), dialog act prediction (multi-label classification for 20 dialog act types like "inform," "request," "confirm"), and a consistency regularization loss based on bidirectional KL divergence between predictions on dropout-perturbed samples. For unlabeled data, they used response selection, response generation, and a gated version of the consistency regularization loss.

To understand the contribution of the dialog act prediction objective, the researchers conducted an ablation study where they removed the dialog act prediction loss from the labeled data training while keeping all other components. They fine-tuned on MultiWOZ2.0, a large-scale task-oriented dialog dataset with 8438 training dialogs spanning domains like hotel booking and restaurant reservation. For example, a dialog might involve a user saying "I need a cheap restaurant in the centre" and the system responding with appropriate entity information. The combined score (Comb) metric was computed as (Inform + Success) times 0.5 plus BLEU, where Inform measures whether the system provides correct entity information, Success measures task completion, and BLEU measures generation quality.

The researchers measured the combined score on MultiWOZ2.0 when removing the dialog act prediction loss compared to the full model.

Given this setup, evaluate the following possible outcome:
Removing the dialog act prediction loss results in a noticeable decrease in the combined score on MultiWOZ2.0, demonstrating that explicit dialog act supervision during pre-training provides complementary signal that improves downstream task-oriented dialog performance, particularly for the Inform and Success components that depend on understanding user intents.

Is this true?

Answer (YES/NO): YES